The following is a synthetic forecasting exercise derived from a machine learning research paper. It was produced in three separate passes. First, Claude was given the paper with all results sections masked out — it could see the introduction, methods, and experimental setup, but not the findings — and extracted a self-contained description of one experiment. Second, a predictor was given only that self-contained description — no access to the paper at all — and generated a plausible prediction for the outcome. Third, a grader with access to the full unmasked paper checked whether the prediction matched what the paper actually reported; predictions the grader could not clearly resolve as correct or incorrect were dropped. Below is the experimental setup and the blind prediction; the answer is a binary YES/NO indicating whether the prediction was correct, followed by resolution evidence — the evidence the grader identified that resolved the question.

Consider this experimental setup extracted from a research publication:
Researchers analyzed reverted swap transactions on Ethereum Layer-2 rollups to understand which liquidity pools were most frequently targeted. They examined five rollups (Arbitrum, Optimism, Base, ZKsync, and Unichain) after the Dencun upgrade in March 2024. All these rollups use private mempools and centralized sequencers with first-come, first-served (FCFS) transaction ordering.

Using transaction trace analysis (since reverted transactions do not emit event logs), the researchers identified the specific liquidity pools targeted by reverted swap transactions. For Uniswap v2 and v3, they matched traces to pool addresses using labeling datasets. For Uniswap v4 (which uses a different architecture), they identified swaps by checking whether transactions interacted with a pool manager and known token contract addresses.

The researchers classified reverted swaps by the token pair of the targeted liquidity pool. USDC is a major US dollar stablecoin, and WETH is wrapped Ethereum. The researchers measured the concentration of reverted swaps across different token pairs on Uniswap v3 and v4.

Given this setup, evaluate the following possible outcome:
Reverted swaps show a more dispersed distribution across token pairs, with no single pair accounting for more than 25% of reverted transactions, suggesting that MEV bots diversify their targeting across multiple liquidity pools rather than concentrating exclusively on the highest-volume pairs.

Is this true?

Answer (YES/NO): NO